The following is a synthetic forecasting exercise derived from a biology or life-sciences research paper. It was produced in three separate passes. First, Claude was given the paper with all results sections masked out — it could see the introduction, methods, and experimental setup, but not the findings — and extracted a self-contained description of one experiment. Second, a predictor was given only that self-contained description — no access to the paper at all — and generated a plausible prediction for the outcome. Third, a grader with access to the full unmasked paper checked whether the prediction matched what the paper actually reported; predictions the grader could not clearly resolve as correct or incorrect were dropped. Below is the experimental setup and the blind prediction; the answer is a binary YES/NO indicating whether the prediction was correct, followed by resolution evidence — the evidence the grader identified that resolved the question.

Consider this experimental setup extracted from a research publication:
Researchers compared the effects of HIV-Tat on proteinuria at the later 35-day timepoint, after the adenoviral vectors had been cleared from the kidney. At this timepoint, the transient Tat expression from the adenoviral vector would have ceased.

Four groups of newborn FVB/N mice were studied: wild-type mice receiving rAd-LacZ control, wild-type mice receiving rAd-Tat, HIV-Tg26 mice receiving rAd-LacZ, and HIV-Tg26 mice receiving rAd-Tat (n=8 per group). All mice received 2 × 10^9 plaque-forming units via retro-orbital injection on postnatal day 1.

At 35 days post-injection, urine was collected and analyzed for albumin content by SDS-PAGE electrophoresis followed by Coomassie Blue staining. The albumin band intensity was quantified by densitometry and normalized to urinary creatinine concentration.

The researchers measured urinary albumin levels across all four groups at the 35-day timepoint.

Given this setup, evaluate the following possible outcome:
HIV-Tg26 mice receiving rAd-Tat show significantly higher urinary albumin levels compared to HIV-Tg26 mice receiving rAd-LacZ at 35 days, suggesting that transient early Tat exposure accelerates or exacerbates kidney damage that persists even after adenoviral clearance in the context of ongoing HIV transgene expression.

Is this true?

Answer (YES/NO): YES